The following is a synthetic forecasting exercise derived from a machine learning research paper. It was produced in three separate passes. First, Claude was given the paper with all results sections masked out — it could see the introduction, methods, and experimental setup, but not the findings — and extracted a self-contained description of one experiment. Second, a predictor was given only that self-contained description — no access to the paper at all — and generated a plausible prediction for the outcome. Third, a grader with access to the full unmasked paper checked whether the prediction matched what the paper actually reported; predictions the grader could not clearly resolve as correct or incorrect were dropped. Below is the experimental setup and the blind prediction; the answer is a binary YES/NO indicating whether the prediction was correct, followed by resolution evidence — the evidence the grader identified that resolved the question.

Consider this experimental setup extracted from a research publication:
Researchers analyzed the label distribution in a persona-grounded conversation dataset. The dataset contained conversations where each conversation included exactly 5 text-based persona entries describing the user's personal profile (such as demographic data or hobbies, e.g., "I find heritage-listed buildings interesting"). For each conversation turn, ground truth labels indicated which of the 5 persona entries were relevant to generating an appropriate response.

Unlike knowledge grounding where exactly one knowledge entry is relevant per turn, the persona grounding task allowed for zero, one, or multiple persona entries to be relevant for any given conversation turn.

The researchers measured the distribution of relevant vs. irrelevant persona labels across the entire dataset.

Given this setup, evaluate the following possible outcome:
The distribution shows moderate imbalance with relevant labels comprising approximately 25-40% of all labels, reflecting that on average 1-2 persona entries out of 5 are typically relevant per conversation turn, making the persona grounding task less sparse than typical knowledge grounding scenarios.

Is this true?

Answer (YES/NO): NO